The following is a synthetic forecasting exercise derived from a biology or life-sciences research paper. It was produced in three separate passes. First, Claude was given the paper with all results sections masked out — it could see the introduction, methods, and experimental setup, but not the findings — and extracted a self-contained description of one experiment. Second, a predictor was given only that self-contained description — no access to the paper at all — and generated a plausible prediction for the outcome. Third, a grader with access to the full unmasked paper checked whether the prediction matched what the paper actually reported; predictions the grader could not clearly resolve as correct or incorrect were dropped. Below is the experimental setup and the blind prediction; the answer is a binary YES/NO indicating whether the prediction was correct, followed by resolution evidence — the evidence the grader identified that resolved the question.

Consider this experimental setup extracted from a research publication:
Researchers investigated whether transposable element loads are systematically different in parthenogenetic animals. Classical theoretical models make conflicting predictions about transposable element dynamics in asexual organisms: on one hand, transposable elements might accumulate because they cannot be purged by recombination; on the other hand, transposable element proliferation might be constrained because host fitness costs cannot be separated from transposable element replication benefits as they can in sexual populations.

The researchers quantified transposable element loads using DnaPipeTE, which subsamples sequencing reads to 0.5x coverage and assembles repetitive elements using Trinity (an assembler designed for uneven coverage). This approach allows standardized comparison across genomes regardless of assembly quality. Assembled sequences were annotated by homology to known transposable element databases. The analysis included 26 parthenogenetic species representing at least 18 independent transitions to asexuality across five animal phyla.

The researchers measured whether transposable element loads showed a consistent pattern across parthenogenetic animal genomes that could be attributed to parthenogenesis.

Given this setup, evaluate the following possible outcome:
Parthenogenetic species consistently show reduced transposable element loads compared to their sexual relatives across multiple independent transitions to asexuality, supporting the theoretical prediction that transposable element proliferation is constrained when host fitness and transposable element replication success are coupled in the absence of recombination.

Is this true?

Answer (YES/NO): NO